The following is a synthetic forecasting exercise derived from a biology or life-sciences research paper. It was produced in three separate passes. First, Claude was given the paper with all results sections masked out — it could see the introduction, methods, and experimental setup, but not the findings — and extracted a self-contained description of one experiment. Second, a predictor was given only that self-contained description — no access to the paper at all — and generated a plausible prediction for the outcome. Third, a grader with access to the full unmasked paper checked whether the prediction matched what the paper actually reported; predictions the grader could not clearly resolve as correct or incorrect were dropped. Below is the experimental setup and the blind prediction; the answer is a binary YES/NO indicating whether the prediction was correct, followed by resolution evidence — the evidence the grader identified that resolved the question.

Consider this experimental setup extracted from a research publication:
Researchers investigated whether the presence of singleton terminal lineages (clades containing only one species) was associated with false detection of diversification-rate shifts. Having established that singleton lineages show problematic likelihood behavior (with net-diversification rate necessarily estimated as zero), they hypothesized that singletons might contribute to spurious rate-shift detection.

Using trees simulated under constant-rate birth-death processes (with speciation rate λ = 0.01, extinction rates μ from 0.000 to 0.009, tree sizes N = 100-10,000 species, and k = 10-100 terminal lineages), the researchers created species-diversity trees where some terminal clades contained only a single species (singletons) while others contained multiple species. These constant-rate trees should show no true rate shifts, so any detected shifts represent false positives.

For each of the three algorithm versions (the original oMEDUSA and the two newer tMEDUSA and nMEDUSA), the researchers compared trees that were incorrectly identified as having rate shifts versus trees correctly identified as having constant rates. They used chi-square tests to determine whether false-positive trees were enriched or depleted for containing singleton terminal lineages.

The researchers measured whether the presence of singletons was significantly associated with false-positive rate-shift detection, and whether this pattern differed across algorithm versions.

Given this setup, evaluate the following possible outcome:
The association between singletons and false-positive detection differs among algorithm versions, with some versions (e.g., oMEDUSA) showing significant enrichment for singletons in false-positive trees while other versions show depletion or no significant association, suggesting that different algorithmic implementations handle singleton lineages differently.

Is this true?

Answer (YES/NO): NO